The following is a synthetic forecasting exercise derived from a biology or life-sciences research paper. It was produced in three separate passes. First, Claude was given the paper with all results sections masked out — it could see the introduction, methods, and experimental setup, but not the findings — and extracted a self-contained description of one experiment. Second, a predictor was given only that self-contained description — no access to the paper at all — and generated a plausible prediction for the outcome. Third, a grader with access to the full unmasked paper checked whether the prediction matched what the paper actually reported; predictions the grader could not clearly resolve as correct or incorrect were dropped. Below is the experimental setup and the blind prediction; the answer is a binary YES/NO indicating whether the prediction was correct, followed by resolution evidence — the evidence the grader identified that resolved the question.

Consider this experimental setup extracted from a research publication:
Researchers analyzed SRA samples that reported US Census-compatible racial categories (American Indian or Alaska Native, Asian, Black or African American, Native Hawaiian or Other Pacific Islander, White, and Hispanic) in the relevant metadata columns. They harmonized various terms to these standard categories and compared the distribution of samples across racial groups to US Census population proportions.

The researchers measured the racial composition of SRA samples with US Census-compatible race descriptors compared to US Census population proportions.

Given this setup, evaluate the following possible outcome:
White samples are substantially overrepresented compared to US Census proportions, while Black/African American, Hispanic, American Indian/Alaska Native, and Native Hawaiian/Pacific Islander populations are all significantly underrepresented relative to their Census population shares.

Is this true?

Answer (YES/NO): NO